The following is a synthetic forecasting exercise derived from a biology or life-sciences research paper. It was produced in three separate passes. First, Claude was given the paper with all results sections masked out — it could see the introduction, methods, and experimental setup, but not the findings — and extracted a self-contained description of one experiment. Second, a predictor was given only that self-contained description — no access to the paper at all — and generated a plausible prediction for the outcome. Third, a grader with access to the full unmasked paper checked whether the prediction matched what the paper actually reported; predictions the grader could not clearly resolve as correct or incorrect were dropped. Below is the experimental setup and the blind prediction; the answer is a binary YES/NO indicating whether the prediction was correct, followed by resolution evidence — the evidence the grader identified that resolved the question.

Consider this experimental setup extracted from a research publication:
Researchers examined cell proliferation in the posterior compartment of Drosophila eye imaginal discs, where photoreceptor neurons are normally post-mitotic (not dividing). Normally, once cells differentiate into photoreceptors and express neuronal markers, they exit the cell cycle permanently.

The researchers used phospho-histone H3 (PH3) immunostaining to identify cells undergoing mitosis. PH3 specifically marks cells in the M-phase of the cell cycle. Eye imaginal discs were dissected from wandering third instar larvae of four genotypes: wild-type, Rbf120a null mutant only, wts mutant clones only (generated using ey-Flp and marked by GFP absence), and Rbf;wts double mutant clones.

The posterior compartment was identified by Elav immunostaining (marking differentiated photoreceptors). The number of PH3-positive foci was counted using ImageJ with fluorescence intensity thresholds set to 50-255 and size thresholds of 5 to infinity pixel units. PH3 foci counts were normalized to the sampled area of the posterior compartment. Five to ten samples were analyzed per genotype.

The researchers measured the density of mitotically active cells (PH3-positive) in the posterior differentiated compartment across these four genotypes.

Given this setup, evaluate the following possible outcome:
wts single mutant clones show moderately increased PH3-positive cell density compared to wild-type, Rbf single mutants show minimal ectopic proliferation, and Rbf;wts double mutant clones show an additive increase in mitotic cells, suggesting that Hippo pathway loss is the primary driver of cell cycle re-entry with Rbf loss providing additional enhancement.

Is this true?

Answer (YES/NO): YES